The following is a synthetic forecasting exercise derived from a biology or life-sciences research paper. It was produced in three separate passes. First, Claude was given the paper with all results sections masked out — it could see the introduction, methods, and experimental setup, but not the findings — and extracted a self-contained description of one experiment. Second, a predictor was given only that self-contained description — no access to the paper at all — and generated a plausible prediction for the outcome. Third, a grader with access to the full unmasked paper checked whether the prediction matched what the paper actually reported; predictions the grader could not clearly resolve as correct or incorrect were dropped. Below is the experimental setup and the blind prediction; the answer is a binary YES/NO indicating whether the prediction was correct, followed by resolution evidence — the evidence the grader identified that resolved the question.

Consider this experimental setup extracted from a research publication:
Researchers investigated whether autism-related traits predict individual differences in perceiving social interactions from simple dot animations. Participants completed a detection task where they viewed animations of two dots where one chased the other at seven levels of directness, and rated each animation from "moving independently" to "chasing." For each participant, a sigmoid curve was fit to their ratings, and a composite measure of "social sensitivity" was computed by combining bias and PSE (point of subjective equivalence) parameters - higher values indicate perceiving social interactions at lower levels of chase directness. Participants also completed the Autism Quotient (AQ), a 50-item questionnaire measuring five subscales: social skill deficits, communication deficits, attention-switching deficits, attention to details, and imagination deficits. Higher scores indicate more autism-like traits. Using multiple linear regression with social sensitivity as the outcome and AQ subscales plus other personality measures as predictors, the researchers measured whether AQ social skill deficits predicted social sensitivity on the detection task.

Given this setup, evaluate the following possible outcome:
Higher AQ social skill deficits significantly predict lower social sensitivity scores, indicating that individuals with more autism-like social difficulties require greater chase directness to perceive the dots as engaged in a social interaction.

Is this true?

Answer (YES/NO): NO